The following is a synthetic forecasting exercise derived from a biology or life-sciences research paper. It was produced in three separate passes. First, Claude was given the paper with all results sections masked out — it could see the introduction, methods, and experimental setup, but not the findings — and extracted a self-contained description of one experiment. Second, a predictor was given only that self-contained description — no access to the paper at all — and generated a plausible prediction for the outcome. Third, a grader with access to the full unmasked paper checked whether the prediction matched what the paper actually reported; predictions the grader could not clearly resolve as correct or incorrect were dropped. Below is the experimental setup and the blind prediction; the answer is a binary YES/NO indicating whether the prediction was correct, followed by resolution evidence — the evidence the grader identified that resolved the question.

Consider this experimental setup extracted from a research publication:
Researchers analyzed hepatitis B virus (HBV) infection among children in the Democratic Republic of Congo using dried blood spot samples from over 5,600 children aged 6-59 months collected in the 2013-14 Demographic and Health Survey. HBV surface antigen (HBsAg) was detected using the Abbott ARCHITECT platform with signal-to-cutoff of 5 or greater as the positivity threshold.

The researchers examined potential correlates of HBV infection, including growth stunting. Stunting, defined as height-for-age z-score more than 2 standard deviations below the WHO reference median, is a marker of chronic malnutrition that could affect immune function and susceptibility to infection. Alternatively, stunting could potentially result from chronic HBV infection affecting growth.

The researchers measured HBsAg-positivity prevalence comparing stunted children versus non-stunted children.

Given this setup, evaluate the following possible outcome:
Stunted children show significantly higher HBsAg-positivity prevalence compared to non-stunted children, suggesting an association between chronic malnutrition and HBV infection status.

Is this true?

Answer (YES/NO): NO